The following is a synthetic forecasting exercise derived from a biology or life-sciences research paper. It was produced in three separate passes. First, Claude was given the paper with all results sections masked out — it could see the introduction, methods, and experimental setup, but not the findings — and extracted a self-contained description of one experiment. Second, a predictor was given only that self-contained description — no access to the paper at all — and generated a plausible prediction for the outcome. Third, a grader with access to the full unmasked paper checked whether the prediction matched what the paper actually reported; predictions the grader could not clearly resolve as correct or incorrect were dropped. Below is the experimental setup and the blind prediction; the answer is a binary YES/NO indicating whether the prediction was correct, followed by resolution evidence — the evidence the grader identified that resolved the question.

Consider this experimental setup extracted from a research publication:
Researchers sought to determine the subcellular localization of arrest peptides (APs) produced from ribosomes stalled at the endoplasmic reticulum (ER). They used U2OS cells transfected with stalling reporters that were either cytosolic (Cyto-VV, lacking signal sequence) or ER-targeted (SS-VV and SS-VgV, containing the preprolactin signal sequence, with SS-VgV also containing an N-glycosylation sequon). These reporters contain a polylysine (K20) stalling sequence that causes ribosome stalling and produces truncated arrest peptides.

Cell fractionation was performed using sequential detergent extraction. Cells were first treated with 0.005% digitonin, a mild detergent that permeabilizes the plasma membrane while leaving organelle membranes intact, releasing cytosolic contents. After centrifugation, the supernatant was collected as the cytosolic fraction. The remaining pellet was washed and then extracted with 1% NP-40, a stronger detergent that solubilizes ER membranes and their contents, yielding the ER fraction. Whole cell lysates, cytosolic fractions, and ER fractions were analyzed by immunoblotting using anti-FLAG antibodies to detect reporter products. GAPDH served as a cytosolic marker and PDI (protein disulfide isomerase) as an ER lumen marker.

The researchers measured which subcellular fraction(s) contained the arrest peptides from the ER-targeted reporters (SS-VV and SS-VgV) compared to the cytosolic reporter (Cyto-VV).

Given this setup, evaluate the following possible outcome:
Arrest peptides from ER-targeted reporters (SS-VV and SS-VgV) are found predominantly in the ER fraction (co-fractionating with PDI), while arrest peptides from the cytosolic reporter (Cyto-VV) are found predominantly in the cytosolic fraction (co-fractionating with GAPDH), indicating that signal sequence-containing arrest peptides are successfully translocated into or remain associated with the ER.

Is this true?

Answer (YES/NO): YES